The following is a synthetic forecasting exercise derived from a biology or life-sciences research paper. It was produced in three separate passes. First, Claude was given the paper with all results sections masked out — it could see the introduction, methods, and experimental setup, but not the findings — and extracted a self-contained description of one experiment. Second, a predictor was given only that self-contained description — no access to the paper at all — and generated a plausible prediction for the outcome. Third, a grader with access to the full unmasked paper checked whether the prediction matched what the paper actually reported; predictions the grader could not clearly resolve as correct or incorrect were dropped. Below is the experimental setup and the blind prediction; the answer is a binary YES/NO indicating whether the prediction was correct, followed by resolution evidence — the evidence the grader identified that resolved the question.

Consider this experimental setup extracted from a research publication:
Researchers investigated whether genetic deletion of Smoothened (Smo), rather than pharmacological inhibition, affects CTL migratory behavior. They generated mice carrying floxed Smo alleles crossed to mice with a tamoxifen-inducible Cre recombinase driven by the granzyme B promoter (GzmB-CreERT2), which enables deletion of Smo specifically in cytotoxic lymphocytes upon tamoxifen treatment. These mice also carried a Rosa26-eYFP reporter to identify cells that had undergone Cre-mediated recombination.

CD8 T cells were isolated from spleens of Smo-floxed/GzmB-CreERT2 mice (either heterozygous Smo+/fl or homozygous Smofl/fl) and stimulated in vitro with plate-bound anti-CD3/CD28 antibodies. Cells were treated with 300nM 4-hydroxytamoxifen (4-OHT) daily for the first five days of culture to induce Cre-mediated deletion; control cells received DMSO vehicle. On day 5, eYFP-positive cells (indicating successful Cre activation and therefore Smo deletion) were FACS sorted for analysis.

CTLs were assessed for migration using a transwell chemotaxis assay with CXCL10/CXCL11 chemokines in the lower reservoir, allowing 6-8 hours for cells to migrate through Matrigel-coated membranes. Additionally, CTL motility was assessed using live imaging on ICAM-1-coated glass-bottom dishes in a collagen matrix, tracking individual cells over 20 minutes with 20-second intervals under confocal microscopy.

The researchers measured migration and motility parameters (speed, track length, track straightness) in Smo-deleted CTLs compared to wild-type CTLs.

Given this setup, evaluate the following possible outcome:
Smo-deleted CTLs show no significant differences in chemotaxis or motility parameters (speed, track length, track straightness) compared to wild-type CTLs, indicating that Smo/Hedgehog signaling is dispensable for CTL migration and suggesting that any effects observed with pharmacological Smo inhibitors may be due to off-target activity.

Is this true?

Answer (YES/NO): NO